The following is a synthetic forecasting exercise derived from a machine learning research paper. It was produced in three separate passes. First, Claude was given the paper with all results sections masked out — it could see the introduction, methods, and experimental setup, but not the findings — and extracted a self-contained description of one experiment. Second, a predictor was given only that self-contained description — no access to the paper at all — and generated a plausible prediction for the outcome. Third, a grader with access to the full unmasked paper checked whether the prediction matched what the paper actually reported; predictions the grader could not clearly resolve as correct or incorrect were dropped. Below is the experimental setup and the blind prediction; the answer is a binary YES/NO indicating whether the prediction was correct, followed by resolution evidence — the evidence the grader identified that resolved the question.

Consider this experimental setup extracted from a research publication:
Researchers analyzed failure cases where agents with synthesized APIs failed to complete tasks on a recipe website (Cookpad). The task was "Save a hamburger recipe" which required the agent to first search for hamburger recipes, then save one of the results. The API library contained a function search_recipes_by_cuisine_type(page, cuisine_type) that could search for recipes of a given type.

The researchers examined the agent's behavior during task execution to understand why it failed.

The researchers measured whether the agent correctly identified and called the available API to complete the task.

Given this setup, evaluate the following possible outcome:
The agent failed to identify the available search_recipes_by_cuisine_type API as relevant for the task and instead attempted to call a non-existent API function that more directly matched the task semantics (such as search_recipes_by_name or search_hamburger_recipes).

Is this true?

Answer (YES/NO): NO